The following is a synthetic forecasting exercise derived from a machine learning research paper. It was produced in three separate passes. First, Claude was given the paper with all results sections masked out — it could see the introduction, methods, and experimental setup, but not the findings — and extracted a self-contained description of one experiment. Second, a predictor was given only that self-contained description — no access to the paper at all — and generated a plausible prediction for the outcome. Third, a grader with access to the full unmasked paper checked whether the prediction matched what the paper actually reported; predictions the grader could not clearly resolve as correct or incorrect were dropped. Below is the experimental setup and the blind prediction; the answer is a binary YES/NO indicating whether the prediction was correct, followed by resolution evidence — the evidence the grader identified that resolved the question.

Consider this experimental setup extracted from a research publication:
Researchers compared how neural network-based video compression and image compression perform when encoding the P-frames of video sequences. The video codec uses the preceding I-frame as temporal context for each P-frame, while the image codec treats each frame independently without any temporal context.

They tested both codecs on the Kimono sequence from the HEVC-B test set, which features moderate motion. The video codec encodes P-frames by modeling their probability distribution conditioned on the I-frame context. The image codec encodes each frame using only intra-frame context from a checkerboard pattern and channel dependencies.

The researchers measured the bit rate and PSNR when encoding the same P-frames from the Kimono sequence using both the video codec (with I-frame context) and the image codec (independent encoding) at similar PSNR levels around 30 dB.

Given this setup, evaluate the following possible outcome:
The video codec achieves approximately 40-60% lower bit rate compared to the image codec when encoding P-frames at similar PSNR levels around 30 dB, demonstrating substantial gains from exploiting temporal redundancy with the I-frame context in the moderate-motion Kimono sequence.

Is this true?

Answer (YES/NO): NO